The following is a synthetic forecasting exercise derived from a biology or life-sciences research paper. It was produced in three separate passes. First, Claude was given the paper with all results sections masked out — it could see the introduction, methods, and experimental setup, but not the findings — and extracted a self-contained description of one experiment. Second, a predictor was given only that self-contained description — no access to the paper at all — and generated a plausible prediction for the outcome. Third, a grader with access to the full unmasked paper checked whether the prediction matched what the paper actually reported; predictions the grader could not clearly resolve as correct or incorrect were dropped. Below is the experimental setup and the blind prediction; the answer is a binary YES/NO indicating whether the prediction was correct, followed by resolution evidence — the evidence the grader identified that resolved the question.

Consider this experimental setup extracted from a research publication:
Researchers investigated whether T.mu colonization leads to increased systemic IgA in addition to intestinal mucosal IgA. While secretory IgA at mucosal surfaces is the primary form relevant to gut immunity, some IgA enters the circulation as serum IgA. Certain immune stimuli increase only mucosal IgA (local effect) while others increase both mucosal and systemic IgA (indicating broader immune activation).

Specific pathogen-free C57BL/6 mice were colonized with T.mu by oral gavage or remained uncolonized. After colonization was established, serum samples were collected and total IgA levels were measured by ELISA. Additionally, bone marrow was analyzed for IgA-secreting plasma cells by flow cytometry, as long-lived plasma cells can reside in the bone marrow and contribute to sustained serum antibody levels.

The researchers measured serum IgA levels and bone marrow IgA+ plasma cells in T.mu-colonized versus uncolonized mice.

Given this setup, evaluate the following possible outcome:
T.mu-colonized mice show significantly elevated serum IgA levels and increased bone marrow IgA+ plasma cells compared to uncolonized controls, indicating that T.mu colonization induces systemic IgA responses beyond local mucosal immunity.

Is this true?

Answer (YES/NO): YES